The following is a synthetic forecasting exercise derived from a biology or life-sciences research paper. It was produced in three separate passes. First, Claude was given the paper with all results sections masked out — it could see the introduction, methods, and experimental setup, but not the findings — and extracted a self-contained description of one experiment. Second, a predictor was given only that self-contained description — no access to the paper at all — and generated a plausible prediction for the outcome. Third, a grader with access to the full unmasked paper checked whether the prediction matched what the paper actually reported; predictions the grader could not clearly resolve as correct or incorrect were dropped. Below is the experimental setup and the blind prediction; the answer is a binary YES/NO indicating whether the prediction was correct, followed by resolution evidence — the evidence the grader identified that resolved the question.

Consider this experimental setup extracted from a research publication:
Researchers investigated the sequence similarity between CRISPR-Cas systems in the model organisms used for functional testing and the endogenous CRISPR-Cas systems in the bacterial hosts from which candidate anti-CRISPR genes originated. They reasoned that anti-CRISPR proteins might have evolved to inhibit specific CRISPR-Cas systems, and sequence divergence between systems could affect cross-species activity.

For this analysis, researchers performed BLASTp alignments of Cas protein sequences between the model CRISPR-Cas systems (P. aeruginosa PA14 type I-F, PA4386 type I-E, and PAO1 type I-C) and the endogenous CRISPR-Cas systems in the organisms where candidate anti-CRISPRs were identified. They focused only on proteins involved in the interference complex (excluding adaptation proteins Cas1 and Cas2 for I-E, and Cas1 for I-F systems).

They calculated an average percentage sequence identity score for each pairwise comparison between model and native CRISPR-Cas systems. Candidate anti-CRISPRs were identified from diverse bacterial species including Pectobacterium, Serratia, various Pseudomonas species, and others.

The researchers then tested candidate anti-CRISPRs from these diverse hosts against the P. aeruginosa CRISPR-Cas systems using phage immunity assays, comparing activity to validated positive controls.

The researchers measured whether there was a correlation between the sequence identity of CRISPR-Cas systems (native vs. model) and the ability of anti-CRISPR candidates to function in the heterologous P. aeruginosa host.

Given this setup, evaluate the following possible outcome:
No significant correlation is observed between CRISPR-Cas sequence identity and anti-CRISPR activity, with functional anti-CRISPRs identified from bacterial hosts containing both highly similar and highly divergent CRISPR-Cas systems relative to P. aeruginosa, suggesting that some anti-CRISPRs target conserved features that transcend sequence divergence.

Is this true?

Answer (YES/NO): NO